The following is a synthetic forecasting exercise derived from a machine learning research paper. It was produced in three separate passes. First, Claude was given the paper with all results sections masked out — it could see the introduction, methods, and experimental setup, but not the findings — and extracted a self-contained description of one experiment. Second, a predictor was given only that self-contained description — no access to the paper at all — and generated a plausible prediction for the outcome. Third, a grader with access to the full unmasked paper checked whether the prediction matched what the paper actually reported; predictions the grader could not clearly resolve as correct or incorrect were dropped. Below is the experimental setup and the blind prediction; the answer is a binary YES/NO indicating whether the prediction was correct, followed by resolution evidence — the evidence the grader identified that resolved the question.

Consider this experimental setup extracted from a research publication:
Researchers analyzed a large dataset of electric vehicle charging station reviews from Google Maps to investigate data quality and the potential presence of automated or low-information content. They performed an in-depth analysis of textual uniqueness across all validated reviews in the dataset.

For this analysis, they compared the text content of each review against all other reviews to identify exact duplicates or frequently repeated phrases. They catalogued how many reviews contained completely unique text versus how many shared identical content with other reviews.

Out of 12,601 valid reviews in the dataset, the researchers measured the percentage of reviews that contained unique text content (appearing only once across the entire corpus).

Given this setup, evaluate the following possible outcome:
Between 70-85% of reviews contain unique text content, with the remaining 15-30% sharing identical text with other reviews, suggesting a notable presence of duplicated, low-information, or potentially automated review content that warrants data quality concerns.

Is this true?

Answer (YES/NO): NO